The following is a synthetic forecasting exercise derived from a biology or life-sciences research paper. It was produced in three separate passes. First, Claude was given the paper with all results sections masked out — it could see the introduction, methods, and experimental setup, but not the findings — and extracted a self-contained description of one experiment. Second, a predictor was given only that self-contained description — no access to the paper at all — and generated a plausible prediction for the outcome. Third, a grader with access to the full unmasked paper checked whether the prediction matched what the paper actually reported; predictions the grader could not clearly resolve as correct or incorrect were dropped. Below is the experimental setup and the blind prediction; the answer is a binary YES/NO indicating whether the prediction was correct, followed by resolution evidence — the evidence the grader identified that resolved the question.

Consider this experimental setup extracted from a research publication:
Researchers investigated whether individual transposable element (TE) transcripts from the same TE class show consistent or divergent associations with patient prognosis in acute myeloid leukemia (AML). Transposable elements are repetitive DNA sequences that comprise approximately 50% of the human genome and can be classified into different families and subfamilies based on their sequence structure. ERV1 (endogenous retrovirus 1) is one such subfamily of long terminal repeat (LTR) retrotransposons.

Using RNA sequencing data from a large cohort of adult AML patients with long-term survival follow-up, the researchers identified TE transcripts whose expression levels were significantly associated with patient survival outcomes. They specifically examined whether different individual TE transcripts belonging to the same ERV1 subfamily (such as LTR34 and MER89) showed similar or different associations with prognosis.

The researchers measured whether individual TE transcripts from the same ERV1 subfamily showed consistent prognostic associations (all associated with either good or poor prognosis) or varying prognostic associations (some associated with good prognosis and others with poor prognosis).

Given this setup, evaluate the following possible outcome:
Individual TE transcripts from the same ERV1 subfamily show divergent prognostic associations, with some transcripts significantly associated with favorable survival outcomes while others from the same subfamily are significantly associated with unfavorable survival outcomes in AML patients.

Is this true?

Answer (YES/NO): YES